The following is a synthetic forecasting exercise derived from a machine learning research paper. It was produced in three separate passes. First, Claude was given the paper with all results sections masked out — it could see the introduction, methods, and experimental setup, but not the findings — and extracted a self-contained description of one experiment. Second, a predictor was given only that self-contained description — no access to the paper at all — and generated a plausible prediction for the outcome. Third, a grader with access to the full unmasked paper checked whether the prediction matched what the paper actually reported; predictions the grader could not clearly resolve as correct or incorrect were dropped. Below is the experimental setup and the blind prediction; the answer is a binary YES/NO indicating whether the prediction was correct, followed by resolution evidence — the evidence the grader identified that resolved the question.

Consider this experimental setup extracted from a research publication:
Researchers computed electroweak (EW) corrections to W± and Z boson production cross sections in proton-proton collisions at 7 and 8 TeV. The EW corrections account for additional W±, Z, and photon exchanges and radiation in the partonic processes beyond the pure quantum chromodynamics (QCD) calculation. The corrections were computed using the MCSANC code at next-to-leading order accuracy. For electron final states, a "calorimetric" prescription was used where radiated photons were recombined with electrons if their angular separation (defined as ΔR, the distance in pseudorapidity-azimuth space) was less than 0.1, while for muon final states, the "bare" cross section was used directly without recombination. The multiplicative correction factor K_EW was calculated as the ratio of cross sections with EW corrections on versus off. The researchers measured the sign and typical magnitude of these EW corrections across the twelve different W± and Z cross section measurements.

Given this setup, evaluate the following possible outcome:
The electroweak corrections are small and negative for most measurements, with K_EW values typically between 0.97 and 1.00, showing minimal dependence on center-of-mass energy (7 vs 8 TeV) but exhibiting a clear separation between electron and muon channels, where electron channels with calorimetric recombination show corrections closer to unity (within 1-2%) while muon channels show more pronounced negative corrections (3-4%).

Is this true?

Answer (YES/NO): NO